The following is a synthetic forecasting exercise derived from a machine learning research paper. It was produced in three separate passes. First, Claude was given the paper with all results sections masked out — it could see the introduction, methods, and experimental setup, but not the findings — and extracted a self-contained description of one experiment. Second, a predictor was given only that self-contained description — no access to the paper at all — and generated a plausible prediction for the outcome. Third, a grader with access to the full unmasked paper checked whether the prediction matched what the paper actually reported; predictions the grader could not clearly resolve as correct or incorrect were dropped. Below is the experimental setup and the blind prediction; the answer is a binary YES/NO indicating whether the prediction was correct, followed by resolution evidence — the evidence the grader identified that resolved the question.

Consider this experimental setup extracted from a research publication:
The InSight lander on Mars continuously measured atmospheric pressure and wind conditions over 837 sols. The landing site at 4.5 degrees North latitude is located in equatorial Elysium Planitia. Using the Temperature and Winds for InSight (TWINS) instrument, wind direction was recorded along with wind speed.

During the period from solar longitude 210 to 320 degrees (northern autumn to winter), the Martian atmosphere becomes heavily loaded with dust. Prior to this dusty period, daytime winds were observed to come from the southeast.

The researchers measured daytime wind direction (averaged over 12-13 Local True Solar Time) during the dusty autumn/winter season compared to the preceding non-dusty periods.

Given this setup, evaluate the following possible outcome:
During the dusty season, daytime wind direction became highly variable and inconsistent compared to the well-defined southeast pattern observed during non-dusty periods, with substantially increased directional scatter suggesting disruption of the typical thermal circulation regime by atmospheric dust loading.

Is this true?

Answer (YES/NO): NO